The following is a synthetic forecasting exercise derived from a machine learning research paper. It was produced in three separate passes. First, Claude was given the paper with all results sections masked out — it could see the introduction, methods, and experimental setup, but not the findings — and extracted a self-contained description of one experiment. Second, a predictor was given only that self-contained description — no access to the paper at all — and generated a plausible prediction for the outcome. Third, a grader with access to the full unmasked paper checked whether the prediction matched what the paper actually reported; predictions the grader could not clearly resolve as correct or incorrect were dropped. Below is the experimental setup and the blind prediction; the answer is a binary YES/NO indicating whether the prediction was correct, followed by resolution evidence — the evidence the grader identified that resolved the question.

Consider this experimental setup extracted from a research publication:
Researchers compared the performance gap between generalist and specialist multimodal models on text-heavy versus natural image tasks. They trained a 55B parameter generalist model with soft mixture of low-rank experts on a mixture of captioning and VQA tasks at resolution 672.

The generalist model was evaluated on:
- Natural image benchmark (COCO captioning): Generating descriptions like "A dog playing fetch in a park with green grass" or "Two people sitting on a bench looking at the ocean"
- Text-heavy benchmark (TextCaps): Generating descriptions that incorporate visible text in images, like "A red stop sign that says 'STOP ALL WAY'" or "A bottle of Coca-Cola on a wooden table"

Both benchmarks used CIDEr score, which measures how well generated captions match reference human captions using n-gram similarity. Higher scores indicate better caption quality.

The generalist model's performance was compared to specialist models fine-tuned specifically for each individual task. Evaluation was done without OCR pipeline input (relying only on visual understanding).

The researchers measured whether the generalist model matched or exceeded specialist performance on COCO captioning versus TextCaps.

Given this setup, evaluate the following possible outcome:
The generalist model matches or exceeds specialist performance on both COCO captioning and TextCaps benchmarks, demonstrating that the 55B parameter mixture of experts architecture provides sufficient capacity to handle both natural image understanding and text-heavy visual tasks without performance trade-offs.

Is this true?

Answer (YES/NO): NO